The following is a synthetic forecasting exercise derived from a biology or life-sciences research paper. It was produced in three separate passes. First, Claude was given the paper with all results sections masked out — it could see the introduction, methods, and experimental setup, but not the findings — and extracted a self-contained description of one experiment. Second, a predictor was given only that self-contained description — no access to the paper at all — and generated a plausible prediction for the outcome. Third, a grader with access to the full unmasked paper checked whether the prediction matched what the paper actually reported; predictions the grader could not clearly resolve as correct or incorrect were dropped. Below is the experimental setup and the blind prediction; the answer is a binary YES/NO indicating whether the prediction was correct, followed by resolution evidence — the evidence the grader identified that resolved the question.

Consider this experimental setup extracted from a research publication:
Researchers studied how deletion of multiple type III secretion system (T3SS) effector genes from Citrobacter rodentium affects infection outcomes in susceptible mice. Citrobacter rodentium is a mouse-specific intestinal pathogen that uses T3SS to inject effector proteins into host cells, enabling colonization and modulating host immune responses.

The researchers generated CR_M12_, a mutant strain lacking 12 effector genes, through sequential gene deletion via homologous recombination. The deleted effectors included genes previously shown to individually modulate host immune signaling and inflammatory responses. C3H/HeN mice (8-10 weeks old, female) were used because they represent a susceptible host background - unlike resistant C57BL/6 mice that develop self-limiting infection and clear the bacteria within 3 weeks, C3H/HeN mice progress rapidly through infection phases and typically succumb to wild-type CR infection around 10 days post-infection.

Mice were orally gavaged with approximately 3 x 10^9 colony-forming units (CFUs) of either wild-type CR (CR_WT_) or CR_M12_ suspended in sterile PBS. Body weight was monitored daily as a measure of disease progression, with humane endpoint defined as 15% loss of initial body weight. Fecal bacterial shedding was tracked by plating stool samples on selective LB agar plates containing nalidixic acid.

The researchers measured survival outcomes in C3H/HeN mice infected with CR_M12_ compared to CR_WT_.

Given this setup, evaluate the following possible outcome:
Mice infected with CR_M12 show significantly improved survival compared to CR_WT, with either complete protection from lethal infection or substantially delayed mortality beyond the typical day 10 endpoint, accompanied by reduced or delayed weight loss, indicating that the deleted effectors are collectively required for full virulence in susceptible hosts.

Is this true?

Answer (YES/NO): NO